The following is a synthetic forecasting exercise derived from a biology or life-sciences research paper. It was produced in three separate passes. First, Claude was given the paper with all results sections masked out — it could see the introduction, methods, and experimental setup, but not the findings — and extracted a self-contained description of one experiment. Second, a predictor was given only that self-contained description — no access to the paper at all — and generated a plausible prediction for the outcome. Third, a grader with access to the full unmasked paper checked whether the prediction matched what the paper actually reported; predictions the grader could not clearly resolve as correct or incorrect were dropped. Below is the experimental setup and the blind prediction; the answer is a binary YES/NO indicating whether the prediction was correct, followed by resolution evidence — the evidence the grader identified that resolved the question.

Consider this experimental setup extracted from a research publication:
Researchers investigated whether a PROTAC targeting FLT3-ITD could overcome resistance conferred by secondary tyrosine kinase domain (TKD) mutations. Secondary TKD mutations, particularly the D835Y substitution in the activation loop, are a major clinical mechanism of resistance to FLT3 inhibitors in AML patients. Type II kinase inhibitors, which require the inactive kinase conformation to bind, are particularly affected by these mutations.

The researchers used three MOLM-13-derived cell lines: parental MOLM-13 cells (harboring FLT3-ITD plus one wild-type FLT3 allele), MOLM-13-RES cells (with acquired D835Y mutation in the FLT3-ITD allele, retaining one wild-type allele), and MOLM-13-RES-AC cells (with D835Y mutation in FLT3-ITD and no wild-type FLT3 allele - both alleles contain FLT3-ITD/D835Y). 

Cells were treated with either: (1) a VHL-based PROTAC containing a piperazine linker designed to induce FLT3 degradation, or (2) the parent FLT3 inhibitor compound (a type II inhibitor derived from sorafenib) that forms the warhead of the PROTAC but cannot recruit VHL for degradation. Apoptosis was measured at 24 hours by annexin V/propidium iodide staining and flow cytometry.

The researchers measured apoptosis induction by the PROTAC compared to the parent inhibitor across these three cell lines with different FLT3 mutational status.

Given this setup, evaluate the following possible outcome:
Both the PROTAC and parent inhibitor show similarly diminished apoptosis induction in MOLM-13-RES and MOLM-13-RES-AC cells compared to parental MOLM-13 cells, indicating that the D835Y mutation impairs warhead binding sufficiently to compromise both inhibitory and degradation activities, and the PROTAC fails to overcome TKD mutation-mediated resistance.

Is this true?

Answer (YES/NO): NO